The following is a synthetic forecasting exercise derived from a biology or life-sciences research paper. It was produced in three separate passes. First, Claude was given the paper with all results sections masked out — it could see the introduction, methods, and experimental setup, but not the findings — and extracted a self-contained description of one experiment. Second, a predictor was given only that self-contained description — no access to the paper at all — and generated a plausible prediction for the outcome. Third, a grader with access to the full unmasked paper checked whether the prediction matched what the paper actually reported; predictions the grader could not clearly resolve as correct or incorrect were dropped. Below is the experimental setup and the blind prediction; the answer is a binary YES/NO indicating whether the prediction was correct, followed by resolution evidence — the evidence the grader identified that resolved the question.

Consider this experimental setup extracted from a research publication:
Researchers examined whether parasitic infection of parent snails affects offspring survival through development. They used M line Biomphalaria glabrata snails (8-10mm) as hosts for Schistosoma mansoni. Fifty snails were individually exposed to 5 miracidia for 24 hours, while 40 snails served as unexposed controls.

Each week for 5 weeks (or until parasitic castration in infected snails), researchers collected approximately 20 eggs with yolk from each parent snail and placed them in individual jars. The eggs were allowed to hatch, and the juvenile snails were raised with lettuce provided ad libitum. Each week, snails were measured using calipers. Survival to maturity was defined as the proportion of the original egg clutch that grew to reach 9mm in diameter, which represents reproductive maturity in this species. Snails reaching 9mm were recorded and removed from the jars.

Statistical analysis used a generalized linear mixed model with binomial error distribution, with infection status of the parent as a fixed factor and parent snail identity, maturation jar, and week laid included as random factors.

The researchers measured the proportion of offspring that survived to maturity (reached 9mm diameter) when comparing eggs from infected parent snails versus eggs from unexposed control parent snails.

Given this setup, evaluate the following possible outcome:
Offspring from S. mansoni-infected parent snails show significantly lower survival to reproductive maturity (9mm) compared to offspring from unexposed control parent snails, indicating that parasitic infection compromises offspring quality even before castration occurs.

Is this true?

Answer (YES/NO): NO